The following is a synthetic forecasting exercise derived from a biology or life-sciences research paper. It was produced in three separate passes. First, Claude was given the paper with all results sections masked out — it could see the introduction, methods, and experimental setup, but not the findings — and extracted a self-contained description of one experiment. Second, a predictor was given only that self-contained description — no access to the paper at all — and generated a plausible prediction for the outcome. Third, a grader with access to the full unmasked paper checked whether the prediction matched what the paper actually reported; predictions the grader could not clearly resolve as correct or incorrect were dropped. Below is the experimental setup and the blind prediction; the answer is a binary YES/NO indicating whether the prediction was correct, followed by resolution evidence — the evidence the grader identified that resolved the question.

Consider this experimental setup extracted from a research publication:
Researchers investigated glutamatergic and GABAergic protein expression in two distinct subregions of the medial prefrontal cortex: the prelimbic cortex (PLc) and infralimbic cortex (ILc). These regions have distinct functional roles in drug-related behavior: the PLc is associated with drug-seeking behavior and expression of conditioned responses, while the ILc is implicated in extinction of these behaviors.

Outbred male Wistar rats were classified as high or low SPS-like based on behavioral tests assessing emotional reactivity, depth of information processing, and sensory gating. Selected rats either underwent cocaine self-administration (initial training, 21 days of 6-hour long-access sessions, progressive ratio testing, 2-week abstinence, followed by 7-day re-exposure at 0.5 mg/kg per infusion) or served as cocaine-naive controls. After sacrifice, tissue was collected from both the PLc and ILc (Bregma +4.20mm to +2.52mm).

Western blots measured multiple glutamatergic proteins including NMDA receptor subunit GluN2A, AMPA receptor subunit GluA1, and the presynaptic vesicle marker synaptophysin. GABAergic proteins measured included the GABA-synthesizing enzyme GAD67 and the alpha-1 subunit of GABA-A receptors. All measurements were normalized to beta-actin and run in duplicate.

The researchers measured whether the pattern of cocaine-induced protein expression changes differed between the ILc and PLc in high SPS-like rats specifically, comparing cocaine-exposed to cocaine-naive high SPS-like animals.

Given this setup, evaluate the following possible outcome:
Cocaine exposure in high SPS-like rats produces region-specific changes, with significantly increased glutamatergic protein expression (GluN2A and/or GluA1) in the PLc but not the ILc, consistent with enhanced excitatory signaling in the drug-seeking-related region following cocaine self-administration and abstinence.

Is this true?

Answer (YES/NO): NO